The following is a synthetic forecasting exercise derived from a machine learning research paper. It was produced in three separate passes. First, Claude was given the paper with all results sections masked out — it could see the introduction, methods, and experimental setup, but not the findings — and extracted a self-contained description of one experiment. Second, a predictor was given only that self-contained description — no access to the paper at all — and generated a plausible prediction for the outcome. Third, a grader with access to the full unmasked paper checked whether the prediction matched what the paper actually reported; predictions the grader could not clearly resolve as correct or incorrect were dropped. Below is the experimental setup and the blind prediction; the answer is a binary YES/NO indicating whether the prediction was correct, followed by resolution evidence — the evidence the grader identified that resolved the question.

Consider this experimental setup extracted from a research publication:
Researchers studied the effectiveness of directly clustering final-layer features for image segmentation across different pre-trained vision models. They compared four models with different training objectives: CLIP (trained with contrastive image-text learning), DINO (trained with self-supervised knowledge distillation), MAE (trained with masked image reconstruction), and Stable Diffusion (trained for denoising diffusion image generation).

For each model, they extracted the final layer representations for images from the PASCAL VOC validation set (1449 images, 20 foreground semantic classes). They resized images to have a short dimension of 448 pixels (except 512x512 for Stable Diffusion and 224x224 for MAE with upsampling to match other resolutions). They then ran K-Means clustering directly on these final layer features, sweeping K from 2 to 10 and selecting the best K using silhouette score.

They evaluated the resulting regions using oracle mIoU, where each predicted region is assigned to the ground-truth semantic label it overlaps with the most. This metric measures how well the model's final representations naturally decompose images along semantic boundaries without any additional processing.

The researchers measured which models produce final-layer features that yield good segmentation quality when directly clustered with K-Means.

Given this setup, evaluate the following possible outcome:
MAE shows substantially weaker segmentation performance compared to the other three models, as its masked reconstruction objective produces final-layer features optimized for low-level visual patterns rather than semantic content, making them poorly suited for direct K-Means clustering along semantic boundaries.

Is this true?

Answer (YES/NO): NO